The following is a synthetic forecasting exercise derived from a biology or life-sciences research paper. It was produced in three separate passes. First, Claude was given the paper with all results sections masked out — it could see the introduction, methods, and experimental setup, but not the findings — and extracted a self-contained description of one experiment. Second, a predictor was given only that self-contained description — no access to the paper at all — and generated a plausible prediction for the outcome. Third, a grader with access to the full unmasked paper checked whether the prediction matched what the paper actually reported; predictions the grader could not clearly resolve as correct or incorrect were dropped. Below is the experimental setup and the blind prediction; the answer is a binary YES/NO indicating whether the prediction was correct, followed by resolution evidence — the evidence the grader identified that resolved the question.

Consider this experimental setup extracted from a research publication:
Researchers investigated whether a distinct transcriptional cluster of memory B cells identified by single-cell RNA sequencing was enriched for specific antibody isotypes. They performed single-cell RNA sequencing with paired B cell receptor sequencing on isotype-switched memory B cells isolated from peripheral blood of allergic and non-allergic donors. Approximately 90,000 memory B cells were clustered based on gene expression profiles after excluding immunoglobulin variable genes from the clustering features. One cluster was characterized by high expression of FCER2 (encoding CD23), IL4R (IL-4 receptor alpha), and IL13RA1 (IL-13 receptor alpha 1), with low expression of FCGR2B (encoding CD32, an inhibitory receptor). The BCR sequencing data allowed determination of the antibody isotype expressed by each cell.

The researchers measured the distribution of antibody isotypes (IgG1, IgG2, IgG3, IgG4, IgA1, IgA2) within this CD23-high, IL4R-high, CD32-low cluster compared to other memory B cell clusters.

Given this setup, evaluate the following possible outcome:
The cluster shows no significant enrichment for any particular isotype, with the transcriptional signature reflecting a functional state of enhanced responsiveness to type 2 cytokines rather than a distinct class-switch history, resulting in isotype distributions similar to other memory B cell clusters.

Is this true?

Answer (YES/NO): NO